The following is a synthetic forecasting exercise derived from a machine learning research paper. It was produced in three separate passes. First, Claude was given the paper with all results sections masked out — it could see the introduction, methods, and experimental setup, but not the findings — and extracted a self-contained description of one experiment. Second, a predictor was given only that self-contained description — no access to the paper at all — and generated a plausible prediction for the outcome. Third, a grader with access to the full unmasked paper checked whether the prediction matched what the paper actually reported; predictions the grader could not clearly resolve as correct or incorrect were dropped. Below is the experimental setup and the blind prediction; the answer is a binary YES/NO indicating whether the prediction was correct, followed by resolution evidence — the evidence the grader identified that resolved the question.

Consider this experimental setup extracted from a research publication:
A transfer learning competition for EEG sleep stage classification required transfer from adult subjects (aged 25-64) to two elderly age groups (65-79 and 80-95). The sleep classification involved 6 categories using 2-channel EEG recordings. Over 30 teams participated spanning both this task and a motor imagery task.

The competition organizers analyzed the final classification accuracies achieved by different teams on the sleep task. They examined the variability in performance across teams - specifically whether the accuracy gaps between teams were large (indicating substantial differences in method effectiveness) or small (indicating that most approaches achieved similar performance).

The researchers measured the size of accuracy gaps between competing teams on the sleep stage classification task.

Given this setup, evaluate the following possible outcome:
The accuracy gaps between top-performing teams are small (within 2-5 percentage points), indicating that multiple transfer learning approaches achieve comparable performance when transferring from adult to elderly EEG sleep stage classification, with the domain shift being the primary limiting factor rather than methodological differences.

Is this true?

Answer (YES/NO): NO